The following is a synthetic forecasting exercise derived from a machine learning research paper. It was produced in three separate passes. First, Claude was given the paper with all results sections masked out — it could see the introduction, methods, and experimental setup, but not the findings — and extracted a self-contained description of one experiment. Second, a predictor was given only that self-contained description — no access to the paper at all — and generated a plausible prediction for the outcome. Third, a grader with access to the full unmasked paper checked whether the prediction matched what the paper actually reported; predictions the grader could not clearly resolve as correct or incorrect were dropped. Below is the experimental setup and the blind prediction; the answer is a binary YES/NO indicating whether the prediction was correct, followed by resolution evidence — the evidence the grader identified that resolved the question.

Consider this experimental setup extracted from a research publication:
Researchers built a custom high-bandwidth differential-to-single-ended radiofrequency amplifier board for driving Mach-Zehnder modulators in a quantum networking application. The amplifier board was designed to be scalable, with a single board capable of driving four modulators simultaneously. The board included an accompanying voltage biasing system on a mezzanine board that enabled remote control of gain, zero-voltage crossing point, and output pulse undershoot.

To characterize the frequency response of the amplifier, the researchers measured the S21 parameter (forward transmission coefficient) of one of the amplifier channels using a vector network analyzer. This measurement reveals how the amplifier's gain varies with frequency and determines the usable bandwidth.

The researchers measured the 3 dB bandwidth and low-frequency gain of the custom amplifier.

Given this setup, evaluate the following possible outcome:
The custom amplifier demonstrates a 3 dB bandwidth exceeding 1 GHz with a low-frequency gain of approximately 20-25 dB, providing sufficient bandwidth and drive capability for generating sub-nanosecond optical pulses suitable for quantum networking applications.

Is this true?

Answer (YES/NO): NO